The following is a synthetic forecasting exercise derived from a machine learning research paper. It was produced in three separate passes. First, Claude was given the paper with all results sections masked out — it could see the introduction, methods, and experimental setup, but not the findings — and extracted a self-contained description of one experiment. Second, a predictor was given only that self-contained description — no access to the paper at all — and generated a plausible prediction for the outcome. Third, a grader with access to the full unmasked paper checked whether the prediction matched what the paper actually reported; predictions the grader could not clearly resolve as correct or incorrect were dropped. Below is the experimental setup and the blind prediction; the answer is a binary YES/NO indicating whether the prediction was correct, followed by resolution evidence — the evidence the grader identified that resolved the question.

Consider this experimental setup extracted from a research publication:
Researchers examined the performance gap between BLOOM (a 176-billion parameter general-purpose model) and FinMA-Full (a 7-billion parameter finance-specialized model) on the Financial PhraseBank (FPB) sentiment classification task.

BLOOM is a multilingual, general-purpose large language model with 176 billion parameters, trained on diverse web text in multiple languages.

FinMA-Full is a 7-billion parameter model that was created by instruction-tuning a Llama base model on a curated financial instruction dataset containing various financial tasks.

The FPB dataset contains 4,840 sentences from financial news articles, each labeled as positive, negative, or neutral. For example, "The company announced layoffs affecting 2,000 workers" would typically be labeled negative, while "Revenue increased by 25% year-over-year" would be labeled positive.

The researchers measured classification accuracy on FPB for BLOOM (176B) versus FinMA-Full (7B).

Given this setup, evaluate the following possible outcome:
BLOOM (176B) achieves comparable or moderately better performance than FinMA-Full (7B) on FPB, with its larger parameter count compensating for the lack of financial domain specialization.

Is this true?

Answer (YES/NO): NO